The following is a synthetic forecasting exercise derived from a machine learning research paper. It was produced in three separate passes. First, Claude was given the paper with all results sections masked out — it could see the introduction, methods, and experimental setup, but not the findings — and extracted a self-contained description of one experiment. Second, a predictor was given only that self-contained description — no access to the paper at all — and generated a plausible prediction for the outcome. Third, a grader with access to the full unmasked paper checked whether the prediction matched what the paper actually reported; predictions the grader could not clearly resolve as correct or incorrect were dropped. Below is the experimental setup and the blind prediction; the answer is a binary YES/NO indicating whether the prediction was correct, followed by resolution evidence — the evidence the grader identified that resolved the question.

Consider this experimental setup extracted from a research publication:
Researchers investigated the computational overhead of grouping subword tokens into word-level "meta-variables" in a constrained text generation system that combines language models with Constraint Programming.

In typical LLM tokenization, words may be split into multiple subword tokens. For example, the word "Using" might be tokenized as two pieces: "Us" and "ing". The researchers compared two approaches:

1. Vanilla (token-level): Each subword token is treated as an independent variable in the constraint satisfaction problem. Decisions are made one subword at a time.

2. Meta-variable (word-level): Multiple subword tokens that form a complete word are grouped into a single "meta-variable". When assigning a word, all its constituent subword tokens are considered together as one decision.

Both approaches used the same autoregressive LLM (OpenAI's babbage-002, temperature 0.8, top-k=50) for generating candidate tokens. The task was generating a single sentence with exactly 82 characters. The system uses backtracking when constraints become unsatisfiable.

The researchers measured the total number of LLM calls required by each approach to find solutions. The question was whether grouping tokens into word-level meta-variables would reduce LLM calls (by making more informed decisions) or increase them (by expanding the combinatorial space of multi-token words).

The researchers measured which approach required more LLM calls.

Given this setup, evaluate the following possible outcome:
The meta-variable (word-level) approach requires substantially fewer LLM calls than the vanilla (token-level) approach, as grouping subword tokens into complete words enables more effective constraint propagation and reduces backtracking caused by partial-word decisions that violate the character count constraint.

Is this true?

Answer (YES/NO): NO